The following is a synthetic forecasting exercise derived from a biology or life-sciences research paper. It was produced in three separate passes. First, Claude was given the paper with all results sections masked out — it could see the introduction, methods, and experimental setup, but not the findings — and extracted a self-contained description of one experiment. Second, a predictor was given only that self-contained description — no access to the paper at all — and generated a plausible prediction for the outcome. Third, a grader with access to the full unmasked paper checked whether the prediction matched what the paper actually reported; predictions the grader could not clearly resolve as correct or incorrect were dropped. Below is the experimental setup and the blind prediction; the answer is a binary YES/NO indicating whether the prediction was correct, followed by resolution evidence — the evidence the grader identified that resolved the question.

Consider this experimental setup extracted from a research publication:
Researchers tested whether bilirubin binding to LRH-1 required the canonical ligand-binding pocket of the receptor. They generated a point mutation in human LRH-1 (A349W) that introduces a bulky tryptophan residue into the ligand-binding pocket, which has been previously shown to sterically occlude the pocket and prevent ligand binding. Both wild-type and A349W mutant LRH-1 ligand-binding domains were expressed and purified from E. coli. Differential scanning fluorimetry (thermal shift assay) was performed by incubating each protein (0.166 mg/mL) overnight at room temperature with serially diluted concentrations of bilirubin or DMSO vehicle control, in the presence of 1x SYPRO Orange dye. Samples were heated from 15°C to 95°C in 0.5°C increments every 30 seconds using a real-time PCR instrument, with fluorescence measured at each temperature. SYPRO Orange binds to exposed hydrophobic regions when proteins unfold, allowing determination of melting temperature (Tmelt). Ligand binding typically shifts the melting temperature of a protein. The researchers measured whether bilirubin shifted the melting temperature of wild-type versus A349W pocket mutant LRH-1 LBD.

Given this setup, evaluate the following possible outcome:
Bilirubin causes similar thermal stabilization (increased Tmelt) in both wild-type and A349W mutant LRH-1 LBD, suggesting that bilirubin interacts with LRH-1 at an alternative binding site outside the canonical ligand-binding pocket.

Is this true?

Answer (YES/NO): NO